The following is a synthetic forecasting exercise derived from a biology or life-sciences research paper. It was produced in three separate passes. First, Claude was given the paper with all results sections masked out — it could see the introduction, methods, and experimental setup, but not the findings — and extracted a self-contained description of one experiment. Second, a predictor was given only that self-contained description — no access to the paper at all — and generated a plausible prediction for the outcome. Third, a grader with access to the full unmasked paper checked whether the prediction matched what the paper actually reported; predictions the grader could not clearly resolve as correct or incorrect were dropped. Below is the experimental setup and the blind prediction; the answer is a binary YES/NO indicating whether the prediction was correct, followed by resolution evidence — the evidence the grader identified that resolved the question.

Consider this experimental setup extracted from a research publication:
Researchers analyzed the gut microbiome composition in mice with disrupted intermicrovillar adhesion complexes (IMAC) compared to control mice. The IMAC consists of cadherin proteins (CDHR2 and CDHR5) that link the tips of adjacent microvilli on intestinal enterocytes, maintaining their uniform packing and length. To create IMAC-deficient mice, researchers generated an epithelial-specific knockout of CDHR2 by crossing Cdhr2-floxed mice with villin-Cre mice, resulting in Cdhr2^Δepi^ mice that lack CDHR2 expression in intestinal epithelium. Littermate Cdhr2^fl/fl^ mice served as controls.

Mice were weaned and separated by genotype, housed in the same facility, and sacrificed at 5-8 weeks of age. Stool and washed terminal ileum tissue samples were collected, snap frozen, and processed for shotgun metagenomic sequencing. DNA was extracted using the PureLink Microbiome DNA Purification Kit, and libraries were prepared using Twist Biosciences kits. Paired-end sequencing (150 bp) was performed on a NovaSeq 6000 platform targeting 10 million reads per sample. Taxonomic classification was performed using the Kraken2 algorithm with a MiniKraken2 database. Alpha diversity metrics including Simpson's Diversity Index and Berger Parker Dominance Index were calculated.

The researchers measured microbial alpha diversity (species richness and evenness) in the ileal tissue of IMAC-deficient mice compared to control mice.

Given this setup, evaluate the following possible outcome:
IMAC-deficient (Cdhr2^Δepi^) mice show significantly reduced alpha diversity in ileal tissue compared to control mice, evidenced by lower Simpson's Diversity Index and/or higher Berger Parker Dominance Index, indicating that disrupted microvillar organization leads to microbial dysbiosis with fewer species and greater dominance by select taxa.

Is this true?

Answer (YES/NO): NO